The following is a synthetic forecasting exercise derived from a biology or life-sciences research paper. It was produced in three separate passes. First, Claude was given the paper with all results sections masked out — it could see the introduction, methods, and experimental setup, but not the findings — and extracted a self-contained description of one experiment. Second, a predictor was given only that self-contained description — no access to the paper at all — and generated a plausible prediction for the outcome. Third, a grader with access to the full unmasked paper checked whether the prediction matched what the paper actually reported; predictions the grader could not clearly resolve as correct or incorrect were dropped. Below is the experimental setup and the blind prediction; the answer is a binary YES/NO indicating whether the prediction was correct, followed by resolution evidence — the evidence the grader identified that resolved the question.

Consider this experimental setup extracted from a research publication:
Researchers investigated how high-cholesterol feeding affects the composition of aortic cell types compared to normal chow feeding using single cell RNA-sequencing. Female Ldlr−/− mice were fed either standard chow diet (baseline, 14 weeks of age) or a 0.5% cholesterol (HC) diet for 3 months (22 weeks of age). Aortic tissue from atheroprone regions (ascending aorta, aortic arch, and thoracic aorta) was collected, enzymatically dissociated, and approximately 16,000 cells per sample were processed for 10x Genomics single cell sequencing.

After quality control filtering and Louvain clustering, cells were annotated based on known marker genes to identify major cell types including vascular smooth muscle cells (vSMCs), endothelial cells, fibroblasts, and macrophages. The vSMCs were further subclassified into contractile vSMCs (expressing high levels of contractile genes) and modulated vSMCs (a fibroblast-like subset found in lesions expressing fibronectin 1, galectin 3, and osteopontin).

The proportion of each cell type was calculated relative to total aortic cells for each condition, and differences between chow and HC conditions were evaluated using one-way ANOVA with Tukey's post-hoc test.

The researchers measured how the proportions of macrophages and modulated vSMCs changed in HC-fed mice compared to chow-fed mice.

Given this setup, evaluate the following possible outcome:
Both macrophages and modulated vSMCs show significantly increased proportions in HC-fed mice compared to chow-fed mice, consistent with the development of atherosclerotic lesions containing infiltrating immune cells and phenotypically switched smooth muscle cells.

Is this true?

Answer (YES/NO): NO